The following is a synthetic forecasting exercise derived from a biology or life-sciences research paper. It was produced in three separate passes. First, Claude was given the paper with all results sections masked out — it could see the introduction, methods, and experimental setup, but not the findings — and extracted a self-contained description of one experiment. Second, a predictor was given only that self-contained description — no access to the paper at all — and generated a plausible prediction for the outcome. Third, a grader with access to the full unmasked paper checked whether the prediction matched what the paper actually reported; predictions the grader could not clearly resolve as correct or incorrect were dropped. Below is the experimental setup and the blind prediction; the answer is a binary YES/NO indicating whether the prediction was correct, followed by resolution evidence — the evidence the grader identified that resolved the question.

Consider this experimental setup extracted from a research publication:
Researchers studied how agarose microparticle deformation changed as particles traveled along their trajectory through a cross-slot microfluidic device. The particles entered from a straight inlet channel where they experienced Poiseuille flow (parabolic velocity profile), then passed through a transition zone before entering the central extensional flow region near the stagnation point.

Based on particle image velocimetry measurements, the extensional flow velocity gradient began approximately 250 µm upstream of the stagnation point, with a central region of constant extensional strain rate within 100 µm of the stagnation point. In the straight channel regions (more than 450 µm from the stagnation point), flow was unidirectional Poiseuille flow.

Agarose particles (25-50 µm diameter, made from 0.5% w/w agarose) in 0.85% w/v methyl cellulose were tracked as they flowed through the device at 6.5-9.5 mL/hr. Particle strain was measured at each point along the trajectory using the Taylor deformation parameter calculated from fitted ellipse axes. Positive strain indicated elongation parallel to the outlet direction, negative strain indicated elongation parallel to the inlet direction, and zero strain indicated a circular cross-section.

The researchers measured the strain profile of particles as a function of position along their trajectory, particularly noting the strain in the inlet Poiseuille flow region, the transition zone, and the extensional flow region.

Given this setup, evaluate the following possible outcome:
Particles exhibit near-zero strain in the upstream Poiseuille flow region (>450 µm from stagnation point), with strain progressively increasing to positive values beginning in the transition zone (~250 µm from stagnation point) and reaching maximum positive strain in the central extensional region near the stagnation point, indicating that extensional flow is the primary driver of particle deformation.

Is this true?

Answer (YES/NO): NO